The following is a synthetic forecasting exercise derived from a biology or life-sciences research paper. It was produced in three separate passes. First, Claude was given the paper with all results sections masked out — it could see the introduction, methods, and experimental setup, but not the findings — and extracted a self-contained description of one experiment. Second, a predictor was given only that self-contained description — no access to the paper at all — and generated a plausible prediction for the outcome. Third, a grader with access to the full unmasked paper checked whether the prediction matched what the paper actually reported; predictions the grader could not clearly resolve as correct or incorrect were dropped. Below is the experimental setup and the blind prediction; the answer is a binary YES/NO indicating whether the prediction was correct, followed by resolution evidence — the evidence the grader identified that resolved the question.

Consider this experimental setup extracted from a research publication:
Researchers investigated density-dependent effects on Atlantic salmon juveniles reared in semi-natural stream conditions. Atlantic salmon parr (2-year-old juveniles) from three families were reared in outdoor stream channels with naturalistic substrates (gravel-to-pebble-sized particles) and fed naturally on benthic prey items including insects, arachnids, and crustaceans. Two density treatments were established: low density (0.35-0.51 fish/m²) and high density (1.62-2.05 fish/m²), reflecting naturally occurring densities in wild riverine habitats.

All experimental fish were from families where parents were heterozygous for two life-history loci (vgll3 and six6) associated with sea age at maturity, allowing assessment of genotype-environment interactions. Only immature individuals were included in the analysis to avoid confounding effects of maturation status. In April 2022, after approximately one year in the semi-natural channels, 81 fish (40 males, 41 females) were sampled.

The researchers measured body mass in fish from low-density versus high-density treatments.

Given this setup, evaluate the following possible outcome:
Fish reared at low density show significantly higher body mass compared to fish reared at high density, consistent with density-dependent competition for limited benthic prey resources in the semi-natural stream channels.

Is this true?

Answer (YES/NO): YES